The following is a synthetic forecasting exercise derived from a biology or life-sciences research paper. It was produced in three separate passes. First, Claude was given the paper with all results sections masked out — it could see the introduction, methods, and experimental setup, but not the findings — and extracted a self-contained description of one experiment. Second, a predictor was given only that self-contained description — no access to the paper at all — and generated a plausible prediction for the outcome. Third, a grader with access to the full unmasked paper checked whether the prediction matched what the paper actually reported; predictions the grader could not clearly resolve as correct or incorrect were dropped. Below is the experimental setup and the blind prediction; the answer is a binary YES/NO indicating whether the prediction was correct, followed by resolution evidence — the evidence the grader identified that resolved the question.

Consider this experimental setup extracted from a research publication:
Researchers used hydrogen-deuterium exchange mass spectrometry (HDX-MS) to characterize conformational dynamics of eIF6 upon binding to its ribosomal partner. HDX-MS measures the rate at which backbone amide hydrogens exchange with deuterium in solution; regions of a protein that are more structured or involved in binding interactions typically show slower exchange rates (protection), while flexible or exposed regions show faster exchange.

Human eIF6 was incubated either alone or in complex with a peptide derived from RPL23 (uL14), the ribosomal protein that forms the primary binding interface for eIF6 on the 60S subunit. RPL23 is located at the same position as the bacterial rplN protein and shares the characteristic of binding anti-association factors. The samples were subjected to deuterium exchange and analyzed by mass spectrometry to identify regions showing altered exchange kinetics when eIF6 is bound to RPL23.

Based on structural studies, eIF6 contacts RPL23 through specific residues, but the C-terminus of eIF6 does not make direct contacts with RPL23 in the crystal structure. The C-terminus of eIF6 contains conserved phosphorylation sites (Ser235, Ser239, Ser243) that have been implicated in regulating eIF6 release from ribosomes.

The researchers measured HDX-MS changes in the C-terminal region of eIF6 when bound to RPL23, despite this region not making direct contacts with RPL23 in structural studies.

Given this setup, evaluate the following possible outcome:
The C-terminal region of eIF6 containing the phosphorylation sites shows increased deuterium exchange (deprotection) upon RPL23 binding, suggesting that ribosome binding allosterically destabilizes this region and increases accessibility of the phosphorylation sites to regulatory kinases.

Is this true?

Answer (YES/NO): YES